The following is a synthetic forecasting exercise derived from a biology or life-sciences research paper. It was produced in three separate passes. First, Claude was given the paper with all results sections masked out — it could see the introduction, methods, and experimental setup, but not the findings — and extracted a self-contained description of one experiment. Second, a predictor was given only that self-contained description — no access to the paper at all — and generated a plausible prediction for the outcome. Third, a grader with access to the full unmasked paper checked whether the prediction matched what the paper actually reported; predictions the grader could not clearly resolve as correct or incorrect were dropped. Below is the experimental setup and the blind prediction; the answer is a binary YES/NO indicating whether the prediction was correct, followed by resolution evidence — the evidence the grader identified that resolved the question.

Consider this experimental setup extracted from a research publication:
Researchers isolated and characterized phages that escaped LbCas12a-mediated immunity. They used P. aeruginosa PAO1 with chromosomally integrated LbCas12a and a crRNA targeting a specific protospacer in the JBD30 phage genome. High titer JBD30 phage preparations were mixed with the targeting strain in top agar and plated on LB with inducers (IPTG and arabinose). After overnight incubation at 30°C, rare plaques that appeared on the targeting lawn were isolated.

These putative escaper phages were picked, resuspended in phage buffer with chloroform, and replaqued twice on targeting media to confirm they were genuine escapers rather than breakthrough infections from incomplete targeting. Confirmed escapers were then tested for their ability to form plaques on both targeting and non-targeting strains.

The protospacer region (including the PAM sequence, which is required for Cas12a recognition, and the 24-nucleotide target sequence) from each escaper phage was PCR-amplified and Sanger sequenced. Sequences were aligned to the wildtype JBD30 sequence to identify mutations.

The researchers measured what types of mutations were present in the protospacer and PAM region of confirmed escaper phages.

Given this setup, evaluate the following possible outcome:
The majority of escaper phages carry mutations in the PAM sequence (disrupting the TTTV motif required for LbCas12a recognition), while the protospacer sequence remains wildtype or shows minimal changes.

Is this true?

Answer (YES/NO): NO